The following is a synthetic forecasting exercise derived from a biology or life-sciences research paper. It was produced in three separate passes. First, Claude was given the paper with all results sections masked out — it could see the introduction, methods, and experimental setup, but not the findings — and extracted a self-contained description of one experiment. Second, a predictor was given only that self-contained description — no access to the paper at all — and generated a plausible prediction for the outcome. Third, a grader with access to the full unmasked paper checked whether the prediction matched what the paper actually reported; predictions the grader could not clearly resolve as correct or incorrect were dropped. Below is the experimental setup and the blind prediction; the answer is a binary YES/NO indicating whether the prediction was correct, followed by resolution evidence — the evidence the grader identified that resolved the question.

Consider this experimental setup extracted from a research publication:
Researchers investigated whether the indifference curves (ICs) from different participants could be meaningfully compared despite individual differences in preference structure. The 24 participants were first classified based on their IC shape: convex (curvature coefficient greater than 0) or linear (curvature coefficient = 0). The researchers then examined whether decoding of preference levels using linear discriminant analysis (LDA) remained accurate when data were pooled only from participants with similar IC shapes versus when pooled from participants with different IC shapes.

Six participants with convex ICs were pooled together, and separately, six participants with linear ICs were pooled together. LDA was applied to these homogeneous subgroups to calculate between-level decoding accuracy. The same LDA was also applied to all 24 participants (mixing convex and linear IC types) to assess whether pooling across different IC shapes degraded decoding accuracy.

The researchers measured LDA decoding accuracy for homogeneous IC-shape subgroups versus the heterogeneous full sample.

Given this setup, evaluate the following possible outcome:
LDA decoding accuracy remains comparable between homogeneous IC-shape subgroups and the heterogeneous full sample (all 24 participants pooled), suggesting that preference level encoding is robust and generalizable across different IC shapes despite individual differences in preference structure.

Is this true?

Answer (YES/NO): YES